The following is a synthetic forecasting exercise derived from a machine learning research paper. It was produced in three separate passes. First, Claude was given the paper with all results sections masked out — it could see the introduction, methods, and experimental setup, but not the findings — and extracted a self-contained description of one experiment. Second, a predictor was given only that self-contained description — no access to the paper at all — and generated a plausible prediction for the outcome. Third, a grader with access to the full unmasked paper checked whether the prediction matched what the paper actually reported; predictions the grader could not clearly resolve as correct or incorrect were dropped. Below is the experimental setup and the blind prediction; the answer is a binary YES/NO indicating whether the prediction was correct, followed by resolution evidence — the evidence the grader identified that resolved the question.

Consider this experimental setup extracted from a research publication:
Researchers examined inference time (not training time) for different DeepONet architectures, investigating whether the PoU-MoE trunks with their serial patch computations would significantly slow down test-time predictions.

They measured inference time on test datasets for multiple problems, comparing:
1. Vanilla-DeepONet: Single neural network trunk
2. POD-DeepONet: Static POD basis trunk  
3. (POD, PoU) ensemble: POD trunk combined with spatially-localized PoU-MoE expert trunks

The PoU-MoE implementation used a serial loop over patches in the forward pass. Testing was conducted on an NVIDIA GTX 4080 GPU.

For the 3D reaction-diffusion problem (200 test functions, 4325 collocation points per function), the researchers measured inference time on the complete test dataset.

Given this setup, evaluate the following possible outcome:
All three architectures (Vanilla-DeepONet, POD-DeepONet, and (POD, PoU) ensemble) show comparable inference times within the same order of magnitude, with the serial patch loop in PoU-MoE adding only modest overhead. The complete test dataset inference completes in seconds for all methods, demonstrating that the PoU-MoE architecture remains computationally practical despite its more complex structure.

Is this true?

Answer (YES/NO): YES